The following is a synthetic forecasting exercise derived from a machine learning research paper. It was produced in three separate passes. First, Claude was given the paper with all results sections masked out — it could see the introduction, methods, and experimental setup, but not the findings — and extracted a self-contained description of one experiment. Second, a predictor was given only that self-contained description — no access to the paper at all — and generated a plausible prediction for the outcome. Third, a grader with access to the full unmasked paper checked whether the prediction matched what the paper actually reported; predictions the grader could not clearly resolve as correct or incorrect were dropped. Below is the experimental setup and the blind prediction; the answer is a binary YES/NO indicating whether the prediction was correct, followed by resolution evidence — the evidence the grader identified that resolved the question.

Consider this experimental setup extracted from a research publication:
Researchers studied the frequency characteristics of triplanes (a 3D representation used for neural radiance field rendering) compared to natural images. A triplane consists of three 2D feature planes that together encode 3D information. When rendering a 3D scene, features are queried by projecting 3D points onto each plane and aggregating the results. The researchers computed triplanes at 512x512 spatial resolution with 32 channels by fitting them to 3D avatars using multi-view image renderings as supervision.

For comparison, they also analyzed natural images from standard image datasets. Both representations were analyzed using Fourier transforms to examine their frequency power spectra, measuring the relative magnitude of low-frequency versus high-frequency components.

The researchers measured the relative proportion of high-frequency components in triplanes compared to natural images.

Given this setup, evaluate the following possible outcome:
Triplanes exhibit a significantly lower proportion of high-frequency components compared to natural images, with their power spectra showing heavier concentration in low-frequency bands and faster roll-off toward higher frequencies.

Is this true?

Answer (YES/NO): NO